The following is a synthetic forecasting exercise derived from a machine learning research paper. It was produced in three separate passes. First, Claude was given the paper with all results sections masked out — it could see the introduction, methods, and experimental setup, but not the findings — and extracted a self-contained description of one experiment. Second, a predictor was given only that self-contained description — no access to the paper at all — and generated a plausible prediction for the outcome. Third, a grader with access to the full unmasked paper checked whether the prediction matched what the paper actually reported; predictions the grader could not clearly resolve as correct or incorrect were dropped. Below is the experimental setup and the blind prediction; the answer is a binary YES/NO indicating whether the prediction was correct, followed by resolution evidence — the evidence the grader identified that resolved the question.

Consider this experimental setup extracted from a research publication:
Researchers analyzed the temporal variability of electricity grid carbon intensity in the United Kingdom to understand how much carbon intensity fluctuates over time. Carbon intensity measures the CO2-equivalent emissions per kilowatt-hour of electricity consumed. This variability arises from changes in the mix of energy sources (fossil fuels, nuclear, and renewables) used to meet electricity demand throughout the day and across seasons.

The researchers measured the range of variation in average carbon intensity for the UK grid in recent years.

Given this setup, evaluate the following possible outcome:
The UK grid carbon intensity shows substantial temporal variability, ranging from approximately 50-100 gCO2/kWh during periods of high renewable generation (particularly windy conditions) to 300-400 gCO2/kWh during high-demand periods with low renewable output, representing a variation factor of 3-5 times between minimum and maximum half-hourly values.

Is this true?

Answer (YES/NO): NO